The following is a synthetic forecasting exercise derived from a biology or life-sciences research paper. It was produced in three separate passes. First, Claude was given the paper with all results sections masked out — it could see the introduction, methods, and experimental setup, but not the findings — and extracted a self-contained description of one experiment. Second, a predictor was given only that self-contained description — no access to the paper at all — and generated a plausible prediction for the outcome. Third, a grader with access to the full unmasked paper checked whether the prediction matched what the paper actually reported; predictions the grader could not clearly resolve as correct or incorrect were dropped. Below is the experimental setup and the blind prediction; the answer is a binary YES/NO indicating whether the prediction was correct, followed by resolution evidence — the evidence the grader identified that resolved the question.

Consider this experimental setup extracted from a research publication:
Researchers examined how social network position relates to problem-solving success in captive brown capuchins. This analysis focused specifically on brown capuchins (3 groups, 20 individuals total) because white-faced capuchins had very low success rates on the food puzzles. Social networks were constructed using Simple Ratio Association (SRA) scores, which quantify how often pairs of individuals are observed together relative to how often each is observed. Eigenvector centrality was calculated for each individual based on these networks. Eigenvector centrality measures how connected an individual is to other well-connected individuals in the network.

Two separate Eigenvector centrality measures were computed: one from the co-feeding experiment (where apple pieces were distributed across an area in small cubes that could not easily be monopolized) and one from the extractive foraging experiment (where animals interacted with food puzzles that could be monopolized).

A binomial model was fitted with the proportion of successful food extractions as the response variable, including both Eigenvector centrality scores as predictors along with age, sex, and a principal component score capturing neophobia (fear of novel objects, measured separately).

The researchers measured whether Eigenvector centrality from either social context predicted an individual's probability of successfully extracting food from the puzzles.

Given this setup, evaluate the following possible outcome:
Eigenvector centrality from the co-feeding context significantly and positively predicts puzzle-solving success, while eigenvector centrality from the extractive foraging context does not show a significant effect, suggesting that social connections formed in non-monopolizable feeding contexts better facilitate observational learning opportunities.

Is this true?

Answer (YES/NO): NO